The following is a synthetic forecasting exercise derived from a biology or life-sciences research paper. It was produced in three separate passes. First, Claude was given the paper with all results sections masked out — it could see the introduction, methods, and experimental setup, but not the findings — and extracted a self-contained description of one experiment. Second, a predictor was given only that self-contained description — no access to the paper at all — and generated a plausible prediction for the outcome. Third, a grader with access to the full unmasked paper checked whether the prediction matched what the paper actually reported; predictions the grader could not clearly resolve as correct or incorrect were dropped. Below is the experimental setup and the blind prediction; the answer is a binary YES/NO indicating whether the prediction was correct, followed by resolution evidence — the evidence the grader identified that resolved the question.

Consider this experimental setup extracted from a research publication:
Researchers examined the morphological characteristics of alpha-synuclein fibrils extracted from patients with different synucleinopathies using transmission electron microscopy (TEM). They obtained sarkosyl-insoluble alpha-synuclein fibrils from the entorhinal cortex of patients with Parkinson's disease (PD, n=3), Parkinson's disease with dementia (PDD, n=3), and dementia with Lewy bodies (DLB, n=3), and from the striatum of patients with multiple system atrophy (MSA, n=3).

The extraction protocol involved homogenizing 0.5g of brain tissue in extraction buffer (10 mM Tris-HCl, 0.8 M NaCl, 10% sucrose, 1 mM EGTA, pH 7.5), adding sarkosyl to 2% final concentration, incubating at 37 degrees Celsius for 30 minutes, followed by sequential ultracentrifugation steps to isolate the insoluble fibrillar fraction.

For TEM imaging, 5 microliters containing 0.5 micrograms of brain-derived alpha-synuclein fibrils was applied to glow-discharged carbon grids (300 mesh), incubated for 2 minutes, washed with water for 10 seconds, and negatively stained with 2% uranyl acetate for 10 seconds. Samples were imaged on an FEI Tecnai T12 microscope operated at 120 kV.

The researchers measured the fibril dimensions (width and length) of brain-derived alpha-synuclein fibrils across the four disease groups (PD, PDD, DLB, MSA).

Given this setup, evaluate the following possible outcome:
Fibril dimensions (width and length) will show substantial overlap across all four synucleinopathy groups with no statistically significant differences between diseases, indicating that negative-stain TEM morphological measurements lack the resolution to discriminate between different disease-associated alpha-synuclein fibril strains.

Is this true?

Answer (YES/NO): NO